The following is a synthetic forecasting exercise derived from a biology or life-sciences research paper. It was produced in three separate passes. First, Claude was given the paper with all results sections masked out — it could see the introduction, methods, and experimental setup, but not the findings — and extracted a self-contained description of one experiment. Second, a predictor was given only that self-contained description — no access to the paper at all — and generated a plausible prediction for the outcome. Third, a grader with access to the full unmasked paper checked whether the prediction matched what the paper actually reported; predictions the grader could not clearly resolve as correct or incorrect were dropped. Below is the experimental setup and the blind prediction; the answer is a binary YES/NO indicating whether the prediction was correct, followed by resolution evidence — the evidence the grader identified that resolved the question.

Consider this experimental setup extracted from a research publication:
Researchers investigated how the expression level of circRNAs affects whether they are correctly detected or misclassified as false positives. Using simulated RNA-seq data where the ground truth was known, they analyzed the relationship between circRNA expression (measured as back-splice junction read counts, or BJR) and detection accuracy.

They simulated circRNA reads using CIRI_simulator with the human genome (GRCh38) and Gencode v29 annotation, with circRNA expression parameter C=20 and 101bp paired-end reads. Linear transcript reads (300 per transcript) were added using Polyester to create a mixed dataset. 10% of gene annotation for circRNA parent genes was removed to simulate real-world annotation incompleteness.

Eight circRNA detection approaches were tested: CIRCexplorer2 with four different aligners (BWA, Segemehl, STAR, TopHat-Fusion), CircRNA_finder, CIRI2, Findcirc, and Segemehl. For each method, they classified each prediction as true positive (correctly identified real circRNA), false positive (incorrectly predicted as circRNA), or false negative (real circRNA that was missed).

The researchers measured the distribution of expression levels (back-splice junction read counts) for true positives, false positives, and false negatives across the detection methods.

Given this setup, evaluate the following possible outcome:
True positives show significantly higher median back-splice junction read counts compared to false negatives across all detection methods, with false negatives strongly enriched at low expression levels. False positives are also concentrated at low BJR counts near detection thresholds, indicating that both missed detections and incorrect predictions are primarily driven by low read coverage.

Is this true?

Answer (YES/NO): NO